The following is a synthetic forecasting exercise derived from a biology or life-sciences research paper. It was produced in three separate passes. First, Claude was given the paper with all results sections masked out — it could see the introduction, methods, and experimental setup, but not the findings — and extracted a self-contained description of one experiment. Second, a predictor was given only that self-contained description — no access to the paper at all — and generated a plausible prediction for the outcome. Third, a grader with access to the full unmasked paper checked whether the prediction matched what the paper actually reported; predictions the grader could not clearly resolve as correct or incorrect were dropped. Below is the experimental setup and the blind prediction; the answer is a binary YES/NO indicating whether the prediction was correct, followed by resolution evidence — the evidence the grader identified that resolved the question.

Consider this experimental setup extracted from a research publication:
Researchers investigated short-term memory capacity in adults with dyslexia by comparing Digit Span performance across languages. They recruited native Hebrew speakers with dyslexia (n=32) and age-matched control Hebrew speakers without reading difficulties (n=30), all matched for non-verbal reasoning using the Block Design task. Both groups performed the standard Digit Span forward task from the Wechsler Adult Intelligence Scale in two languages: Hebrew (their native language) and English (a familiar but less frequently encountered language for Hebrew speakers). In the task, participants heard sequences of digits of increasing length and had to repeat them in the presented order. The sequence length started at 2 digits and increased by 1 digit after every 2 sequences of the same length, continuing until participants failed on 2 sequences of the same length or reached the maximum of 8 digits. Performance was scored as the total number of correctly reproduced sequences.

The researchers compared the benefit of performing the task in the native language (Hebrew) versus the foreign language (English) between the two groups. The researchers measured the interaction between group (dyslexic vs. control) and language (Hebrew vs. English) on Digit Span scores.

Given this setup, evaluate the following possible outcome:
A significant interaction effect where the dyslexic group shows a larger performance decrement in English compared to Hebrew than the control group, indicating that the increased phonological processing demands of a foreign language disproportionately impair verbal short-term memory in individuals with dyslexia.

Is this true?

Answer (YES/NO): NO